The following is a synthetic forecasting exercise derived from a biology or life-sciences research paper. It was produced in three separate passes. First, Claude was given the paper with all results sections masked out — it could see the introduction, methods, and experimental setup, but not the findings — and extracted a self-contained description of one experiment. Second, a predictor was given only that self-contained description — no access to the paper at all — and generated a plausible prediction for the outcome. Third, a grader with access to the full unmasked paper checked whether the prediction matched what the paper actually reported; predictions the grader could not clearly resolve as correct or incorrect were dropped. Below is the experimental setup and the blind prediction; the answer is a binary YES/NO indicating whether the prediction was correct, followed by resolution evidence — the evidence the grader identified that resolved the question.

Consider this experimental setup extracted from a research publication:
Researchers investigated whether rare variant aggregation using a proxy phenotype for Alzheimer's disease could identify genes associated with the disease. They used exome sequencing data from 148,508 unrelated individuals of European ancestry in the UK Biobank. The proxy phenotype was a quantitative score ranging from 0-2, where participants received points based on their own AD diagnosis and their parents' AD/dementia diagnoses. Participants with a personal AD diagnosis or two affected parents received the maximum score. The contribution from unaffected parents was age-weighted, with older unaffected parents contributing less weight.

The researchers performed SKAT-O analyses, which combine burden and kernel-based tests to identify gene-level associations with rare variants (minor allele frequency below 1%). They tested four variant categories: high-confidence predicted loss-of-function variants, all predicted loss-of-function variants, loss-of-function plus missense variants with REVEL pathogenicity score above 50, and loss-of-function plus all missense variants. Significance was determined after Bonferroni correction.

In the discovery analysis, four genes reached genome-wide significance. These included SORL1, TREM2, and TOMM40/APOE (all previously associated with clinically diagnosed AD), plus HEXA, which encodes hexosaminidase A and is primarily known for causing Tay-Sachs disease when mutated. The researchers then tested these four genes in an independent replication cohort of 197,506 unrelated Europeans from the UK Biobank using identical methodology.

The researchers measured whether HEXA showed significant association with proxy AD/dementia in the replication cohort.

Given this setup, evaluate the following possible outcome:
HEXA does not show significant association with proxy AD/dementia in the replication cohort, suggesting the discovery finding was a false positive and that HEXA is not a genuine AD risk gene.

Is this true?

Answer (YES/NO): YES